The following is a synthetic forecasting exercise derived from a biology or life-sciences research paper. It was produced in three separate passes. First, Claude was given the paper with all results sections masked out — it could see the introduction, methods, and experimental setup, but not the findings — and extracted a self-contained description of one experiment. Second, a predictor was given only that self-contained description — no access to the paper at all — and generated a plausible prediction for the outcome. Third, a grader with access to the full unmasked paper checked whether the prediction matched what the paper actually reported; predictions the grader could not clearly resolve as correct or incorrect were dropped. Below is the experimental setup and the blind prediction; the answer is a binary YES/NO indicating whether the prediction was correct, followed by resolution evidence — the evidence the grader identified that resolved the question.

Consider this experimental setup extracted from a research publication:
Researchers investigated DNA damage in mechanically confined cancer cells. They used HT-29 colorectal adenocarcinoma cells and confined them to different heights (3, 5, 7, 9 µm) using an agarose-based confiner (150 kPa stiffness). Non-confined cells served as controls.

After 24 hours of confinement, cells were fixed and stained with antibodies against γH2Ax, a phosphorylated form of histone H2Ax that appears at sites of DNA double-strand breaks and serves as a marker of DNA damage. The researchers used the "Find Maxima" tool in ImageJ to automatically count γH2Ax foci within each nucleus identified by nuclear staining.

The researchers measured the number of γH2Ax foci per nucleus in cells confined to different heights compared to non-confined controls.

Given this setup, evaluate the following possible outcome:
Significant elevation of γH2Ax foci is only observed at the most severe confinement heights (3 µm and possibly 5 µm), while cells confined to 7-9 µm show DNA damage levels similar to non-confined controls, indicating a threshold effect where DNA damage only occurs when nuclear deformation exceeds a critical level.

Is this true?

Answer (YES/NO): NO